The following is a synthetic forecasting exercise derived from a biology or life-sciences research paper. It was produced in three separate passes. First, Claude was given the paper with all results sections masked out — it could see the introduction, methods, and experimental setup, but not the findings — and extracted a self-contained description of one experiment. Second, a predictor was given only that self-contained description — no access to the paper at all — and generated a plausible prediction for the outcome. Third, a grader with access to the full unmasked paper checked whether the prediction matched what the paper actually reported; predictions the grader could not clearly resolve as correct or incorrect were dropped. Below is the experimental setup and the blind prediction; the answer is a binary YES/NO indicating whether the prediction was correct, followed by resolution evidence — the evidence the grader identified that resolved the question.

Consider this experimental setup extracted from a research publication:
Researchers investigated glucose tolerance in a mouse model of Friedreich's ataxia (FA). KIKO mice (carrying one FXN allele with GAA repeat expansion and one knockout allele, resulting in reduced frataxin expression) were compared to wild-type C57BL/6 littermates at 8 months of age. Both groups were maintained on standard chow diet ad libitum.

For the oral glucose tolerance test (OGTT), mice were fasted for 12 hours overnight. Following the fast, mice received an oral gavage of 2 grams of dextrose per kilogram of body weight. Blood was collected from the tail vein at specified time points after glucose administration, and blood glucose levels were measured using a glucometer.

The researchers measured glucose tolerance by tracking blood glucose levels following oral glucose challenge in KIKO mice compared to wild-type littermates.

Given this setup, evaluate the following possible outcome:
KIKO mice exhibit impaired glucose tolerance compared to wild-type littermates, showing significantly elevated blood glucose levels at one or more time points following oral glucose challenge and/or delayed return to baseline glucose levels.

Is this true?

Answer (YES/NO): YES